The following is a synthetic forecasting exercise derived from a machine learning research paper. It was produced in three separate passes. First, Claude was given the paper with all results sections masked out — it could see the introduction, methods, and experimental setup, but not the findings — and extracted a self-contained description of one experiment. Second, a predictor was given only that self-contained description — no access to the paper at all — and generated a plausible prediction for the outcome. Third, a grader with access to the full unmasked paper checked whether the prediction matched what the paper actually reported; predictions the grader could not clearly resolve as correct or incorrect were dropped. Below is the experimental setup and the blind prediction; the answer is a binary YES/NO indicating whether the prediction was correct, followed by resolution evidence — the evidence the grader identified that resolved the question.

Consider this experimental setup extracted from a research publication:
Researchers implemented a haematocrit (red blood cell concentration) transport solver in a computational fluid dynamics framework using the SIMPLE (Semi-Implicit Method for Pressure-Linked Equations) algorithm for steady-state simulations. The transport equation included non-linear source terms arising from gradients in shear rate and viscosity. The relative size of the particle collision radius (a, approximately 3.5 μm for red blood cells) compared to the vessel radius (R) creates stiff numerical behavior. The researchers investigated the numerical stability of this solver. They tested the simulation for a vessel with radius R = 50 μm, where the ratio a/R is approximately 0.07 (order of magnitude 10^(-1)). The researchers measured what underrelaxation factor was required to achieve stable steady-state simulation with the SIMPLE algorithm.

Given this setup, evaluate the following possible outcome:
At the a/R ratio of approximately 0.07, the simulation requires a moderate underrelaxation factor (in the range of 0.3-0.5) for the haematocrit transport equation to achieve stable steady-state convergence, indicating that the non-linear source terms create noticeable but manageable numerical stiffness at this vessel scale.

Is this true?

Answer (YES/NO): NO